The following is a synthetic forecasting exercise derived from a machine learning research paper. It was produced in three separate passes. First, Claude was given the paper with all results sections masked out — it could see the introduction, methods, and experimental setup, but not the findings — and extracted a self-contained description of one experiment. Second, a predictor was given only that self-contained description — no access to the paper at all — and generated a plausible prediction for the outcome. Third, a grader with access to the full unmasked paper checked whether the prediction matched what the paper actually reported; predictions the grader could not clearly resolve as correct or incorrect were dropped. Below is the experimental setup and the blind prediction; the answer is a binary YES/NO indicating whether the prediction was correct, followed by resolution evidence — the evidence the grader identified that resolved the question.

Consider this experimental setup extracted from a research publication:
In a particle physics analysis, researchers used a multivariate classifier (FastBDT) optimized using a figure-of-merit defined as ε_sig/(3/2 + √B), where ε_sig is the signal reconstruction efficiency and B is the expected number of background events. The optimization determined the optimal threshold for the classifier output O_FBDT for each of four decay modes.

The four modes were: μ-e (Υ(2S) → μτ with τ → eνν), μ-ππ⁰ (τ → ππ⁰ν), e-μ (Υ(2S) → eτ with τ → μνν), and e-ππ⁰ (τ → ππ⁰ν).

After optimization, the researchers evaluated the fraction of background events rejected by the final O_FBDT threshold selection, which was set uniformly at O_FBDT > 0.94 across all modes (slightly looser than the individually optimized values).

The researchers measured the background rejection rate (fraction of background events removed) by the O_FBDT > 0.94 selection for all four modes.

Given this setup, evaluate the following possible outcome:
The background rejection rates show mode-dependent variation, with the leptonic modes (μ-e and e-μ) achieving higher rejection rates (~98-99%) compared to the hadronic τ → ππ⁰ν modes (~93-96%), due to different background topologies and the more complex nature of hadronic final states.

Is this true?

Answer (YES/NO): NO